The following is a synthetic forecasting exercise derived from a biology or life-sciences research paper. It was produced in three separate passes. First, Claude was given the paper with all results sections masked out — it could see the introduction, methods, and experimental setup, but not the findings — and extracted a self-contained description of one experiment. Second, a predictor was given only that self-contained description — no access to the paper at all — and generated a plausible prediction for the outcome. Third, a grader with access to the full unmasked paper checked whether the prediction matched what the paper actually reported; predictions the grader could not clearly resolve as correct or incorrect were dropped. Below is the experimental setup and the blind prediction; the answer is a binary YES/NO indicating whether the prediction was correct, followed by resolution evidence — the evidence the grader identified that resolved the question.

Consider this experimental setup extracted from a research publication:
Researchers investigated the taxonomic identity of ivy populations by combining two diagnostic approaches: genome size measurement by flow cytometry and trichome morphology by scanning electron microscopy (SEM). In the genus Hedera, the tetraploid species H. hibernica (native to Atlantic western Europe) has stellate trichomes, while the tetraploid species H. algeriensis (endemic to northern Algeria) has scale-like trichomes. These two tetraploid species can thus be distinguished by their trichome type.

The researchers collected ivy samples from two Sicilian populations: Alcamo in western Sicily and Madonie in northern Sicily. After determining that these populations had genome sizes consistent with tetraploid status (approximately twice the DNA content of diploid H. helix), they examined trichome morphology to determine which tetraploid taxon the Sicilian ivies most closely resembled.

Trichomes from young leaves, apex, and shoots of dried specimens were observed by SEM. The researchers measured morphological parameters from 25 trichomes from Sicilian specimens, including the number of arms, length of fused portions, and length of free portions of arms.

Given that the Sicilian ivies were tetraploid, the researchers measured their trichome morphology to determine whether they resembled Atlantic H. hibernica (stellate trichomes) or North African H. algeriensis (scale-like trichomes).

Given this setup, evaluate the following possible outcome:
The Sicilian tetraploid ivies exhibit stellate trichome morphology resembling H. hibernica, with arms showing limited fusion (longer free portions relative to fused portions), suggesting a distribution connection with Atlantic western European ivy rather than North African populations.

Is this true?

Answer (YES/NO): YES